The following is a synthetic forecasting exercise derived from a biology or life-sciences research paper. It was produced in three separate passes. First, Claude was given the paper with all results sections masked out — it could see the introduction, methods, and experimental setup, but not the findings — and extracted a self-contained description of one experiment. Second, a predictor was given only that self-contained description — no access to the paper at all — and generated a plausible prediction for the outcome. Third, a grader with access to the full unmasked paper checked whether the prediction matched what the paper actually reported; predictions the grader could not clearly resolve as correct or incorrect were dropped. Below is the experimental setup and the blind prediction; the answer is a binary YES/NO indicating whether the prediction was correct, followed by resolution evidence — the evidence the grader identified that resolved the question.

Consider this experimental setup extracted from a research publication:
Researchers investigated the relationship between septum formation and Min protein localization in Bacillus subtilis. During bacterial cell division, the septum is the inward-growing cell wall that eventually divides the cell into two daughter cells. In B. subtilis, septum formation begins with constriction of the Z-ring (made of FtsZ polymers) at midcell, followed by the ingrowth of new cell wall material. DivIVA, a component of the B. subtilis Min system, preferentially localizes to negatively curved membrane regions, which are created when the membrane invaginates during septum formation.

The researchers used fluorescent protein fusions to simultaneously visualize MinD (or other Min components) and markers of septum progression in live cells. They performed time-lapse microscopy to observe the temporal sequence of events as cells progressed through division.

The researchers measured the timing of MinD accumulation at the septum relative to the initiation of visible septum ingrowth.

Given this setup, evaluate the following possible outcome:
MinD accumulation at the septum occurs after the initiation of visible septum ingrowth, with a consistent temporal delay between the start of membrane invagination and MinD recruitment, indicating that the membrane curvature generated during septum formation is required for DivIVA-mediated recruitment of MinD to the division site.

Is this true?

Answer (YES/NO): YES